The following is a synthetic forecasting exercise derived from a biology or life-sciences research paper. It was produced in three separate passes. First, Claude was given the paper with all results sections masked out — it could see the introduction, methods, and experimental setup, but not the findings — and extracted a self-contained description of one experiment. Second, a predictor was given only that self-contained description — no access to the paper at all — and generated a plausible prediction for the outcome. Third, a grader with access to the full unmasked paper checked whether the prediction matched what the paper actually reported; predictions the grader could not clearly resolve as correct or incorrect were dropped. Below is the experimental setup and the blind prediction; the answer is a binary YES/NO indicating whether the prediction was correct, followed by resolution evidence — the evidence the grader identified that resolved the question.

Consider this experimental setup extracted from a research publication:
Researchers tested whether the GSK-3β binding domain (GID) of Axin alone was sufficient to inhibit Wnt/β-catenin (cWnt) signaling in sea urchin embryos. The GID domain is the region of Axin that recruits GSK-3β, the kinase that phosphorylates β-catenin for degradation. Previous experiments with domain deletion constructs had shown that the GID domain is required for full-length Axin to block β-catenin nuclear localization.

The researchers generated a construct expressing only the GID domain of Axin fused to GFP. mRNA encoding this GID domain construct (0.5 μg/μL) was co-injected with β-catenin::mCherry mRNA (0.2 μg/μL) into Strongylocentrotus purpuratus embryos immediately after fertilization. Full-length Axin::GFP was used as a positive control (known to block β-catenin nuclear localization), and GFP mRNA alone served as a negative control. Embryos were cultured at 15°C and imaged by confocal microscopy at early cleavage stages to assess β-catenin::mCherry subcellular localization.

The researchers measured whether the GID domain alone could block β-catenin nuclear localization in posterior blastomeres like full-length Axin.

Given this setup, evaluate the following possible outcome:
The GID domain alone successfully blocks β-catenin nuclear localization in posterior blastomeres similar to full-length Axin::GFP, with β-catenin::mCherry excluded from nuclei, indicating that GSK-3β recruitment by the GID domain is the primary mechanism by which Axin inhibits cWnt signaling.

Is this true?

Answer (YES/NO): NO